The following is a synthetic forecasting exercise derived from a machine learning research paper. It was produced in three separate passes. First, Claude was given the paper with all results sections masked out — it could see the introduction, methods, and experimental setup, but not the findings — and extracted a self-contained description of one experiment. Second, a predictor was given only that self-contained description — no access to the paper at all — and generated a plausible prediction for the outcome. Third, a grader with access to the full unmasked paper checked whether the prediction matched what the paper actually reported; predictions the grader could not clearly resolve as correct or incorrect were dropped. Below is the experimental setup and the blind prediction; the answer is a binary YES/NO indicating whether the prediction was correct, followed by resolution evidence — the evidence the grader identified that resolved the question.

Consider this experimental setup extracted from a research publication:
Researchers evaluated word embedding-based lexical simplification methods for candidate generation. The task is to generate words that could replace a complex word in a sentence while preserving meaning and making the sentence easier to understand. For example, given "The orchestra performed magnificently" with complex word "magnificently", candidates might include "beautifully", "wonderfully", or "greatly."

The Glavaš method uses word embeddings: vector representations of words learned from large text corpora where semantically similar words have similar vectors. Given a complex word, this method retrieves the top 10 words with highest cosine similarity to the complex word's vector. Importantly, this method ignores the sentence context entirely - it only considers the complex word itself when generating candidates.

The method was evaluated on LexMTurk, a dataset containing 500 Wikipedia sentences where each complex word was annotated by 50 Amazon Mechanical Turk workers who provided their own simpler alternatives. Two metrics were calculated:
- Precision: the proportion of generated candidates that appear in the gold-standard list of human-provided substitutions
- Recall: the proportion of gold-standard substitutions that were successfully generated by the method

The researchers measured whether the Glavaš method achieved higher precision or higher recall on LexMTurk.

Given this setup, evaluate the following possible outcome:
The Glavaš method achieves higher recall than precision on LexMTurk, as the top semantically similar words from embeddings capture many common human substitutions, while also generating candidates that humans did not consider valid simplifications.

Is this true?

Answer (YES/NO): NO